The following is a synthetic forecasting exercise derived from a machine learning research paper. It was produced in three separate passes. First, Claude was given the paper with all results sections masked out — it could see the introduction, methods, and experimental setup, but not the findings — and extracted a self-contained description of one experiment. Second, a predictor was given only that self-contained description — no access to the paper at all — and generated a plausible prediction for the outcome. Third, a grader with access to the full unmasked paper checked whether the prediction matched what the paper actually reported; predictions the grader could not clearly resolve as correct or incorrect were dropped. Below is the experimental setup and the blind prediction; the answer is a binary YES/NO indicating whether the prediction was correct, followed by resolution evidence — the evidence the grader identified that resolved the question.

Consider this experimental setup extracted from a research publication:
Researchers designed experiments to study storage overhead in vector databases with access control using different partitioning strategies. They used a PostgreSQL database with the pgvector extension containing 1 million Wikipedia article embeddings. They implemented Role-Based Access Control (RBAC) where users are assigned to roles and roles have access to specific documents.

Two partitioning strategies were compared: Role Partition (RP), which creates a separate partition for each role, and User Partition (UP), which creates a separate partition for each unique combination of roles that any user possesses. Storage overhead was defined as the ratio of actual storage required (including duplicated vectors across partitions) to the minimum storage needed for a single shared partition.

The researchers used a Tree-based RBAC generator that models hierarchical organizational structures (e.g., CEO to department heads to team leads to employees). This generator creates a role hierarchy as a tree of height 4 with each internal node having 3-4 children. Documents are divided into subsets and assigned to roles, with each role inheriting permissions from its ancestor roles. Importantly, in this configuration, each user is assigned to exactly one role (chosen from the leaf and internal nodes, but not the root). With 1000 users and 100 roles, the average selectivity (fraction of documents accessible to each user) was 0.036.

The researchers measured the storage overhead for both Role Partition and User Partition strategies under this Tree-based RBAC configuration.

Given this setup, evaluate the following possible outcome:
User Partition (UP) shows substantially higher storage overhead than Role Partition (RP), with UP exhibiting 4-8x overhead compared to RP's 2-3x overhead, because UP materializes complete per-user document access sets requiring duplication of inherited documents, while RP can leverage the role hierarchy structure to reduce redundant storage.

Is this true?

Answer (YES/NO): NO